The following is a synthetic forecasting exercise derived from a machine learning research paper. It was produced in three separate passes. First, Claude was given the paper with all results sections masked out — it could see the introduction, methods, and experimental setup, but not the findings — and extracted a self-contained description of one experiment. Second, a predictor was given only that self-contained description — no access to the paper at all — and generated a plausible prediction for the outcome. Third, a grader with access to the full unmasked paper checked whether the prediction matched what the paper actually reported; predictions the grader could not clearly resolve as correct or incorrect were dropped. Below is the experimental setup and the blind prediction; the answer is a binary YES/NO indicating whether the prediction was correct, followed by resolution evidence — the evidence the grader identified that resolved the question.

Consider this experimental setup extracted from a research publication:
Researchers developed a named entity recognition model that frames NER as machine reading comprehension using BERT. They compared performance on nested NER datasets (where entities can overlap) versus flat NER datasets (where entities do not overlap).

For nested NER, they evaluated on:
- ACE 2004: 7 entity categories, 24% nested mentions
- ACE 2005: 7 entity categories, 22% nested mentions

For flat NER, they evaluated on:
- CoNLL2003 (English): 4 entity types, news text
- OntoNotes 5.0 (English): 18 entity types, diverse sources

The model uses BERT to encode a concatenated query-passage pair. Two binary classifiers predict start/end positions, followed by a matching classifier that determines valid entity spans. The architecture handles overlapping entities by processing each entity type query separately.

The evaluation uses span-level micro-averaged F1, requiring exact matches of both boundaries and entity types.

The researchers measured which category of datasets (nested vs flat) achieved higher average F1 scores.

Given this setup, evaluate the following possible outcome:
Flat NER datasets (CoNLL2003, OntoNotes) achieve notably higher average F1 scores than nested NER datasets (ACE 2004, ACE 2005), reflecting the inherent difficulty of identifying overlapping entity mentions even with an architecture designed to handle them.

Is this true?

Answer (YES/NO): YES